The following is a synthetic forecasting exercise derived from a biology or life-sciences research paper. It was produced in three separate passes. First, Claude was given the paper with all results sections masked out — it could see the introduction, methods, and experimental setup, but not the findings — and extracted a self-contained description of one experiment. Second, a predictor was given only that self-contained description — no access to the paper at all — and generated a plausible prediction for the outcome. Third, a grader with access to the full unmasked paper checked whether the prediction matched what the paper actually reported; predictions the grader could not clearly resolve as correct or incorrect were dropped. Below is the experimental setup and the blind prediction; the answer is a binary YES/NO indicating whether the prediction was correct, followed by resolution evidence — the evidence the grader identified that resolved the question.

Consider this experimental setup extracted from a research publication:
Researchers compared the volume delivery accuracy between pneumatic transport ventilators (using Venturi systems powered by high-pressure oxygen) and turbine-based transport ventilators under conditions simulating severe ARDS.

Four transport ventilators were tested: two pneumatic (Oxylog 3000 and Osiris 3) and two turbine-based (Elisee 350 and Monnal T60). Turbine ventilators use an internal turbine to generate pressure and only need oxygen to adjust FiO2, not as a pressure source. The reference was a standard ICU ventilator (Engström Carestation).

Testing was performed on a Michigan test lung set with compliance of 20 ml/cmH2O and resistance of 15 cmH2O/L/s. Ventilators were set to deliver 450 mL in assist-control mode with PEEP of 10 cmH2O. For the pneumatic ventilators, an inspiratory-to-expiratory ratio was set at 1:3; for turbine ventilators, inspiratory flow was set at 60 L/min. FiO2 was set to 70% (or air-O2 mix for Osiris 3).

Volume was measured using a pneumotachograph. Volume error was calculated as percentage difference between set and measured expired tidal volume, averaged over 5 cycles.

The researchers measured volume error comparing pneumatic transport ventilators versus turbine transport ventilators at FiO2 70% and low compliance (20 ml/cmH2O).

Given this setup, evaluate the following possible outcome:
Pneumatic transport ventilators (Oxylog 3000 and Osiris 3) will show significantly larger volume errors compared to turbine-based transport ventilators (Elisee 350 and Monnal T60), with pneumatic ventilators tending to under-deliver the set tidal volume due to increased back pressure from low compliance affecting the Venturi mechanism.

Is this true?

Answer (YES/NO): NO